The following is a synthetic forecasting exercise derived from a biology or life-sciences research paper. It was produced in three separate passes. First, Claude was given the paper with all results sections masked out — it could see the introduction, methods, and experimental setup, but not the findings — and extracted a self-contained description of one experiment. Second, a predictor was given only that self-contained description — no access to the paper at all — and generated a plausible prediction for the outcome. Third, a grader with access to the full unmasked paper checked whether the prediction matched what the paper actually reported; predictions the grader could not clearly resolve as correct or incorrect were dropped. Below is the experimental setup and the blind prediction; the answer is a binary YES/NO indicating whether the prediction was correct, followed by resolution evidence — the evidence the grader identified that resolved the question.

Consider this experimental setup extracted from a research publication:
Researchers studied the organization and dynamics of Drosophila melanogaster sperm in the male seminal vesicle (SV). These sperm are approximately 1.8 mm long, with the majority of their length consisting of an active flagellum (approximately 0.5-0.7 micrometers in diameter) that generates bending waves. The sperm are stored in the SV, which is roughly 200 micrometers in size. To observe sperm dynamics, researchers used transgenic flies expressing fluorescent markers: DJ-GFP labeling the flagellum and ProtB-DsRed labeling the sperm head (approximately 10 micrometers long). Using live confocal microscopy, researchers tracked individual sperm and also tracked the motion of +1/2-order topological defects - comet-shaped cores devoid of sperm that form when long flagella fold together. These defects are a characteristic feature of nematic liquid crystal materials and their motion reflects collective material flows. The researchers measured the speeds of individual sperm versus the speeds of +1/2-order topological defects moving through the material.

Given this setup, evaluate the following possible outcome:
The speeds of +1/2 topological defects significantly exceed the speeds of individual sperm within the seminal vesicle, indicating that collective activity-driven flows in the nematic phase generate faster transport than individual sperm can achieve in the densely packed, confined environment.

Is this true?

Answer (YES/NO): NO